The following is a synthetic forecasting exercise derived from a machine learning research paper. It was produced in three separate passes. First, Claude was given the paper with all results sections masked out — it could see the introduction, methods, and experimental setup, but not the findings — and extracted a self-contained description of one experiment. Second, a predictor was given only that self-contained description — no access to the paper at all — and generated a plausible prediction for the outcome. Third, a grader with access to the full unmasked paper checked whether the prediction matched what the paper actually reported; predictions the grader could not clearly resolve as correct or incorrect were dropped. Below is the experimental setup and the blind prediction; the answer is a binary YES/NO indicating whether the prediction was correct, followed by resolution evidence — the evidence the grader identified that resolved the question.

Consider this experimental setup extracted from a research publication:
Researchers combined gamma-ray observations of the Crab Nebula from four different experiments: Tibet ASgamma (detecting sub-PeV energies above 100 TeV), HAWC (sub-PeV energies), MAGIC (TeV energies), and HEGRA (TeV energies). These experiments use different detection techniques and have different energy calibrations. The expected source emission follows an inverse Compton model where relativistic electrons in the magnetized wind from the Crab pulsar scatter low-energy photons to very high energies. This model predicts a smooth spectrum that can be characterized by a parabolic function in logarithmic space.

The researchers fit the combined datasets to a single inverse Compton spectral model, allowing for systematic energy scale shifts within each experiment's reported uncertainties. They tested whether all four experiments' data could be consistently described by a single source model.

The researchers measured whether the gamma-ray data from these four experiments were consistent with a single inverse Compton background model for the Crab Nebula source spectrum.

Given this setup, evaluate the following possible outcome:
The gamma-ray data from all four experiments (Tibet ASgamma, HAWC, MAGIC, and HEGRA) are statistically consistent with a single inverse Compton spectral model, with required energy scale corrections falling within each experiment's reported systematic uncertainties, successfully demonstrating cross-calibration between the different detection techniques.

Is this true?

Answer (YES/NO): YES